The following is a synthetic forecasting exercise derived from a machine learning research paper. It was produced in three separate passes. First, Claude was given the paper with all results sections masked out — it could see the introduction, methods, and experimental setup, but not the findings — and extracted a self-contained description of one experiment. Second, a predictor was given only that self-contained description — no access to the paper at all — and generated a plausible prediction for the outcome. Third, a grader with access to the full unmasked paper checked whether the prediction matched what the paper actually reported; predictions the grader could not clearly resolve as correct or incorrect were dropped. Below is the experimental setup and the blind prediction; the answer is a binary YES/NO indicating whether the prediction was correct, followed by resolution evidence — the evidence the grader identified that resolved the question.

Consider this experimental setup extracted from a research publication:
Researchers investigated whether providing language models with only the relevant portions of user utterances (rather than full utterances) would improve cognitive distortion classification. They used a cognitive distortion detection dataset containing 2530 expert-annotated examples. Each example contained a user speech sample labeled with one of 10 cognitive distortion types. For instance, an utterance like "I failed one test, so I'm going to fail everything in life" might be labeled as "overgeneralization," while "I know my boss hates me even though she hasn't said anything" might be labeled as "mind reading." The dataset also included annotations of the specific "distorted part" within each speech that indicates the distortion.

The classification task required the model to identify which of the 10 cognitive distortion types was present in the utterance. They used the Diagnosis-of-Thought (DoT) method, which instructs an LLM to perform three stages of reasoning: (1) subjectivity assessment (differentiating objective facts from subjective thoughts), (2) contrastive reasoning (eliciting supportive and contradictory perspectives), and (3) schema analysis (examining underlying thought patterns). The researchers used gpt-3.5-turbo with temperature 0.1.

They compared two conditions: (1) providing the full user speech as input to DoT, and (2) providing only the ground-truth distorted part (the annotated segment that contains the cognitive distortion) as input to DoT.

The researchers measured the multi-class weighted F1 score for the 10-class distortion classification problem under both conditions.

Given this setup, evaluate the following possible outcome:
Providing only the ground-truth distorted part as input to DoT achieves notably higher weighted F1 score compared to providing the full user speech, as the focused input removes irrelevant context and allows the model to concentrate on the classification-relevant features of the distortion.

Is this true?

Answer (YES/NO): YES